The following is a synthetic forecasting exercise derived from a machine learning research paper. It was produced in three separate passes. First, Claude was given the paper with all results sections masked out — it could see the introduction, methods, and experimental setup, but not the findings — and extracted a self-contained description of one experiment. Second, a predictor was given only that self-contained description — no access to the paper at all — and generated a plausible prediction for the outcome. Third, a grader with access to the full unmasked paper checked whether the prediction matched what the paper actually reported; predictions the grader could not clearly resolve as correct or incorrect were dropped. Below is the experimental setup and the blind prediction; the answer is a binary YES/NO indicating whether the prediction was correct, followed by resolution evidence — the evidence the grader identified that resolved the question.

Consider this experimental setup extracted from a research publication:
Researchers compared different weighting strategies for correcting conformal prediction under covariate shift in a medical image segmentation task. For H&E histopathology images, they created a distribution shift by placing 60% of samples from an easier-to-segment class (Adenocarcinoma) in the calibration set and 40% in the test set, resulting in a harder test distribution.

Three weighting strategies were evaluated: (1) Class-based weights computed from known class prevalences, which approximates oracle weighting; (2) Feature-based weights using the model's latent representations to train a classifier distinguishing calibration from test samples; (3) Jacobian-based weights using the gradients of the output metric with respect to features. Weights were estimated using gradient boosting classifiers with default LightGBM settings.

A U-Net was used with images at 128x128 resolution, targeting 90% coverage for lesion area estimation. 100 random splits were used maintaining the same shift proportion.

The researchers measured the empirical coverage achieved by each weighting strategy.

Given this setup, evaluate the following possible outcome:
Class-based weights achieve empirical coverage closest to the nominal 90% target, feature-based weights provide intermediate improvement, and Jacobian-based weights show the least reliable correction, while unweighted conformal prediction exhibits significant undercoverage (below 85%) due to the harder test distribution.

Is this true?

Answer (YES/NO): NO